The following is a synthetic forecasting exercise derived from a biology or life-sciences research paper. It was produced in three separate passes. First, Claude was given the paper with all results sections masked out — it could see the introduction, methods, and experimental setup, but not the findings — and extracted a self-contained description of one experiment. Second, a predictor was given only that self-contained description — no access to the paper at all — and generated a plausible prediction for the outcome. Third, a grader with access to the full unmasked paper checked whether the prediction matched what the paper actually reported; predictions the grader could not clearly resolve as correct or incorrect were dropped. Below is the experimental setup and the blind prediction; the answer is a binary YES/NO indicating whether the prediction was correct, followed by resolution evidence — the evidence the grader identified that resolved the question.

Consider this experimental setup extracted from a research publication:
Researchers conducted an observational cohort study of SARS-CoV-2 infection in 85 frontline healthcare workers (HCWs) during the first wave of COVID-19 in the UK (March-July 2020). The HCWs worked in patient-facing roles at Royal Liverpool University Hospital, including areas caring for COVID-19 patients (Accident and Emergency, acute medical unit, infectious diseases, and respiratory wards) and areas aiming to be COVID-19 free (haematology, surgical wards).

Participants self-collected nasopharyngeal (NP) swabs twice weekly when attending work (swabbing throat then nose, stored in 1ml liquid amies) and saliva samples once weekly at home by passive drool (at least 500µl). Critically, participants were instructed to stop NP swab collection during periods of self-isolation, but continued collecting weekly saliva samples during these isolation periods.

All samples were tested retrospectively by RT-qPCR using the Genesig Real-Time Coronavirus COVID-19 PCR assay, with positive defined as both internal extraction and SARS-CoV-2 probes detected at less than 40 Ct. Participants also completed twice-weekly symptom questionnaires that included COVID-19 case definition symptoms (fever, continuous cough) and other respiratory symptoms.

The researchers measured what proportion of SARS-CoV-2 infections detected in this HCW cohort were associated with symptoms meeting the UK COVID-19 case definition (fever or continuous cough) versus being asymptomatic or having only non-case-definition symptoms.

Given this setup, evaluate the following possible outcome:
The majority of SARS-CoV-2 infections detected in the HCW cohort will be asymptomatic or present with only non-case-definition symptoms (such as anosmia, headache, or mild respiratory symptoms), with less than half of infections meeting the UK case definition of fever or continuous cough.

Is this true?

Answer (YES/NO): YES